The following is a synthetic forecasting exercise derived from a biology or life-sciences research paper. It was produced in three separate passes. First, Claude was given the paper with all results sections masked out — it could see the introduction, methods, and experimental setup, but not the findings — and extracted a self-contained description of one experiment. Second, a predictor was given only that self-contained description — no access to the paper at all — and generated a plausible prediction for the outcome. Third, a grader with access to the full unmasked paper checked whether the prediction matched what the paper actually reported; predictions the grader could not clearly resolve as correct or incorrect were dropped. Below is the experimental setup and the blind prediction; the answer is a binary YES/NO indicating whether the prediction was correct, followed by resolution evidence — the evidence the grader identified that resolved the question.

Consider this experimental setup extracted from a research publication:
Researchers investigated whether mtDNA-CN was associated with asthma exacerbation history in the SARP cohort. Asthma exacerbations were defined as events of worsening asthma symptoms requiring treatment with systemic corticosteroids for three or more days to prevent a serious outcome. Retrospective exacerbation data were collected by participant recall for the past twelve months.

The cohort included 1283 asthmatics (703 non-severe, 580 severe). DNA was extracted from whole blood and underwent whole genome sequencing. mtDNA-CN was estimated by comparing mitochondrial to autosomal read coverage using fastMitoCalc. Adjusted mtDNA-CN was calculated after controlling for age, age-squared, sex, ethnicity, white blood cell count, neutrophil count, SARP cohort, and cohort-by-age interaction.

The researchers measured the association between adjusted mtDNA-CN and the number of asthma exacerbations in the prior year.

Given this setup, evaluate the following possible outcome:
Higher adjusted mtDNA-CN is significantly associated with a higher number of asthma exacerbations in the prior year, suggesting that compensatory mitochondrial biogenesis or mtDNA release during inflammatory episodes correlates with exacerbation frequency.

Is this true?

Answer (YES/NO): NO